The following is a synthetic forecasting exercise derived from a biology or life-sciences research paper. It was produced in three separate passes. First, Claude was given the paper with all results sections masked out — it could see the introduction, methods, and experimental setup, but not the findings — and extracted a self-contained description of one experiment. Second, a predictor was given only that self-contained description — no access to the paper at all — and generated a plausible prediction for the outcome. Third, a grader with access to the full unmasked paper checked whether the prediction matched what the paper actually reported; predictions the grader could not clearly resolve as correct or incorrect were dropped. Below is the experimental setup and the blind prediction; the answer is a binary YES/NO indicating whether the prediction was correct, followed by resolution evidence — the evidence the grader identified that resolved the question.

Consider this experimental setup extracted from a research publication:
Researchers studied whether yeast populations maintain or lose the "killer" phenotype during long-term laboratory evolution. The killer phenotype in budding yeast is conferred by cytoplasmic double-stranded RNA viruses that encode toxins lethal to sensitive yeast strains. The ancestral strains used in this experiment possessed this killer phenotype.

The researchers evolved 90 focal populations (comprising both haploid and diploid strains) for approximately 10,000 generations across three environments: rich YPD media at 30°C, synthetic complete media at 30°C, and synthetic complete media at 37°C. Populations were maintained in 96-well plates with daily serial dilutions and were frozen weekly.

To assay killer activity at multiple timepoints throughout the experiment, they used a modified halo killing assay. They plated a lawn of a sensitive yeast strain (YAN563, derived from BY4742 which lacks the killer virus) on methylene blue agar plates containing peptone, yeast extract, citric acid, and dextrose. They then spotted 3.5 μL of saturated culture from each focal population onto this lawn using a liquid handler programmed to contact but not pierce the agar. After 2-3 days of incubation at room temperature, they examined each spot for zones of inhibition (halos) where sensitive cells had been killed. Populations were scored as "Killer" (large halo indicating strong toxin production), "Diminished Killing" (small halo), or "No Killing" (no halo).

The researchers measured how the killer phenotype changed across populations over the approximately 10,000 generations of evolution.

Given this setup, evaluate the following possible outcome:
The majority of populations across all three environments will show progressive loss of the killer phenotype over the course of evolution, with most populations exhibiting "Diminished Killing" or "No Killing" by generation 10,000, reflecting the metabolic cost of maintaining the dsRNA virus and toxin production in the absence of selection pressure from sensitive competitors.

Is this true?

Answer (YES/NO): YES